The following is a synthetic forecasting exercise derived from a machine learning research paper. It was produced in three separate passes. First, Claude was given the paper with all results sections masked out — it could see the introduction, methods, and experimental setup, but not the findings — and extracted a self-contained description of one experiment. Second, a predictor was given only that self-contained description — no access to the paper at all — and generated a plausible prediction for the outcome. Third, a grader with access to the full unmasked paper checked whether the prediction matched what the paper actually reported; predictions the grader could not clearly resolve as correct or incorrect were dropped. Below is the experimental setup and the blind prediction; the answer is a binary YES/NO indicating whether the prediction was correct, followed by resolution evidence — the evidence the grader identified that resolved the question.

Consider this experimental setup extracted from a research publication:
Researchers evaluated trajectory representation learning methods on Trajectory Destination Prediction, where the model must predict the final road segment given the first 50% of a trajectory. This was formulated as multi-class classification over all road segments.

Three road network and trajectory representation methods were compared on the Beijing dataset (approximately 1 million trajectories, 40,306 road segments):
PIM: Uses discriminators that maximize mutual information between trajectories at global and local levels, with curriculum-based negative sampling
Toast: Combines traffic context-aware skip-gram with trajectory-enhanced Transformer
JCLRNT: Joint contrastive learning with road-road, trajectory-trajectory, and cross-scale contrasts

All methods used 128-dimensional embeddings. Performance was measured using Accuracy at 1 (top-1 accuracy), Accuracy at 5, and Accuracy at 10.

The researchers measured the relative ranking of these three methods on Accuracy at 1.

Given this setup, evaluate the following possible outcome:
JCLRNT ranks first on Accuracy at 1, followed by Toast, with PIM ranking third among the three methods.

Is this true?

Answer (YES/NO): YES